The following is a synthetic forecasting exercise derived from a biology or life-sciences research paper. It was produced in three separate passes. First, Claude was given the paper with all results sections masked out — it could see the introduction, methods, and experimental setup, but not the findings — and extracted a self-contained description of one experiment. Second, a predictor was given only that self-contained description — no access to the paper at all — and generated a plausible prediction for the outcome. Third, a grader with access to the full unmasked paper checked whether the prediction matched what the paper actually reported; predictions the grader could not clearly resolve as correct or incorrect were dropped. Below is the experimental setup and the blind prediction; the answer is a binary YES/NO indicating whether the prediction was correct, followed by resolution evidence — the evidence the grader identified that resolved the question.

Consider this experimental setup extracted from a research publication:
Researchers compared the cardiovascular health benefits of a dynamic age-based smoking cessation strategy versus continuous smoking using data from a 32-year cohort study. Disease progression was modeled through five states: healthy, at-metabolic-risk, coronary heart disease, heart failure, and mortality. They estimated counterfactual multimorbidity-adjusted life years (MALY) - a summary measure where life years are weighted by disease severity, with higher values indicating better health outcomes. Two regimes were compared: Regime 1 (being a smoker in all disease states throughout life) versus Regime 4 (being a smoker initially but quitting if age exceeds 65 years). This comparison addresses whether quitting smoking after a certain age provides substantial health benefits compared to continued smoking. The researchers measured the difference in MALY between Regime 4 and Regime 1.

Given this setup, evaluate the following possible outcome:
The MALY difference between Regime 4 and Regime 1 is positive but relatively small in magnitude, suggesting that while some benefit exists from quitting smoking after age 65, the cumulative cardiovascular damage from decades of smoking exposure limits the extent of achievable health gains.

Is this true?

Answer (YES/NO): NO